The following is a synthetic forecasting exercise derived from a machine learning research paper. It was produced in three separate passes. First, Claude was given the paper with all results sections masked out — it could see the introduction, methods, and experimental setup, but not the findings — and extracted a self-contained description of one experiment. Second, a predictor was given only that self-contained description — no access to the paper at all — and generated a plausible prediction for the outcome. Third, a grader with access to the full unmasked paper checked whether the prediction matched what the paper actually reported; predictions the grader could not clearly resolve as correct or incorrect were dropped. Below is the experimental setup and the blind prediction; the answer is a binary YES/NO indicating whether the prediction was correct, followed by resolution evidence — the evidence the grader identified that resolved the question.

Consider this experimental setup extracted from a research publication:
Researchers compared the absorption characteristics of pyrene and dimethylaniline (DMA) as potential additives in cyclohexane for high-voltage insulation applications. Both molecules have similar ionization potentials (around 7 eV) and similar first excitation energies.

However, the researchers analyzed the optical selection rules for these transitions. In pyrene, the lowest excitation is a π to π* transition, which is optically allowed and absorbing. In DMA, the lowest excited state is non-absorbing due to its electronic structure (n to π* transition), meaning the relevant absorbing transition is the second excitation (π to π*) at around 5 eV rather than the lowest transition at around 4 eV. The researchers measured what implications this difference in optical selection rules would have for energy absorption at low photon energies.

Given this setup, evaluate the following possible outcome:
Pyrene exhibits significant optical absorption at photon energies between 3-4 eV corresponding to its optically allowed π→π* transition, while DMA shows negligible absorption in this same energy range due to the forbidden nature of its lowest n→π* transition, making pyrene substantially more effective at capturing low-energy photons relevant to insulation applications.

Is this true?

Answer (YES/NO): NO